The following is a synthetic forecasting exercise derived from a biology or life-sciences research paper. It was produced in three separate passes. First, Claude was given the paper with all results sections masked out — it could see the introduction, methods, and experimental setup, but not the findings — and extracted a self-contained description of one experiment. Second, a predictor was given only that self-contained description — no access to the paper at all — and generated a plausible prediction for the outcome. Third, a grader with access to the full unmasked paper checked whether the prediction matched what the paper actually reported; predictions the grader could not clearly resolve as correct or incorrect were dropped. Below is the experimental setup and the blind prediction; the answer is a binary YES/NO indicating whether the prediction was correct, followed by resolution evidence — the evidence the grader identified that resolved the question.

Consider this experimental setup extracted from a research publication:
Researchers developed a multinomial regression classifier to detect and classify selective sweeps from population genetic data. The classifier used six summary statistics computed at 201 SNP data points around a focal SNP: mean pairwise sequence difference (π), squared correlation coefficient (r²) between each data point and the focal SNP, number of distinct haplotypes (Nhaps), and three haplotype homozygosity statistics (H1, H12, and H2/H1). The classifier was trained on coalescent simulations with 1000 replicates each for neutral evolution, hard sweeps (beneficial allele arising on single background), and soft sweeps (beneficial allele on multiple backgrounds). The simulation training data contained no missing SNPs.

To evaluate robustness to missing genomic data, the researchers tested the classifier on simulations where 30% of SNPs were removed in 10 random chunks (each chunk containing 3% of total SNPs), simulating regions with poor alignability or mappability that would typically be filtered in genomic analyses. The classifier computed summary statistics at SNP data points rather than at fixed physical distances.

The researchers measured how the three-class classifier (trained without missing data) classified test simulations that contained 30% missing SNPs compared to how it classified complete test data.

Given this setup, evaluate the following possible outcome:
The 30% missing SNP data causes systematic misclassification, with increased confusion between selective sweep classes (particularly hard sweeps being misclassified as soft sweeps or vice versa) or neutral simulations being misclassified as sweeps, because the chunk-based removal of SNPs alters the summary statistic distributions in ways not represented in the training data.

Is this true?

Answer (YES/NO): NO